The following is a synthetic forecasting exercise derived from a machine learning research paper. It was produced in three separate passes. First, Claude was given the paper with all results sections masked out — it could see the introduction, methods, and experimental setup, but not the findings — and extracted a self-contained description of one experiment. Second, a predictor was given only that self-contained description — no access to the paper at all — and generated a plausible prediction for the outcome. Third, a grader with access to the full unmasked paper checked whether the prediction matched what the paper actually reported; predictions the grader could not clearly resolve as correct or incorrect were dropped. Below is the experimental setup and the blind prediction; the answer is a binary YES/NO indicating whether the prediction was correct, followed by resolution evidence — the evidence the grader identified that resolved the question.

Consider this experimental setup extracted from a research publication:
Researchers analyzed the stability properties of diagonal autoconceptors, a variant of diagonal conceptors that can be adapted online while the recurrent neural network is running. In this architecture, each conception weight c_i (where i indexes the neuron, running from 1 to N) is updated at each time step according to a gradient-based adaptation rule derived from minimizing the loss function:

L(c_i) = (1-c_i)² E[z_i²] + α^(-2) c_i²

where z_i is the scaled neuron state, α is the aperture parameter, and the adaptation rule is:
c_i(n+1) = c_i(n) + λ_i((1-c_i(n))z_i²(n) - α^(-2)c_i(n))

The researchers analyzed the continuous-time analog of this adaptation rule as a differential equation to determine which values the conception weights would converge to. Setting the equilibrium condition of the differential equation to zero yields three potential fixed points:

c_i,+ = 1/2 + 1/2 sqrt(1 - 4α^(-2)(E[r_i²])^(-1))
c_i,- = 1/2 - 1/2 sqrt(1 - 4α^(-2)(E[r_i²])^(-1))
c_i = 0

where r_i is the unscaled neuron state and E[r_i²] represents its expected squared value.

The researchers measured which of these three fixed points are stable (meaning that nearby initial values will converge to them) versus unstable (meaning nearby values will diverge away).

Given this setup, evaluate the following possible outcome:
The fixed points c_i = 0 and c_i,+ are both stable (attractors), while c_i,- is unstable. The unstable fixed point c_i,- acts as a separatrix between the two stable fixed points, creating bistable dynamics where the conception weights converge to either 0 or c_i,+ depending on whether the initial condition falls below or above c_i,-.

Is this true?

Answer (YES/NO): YES